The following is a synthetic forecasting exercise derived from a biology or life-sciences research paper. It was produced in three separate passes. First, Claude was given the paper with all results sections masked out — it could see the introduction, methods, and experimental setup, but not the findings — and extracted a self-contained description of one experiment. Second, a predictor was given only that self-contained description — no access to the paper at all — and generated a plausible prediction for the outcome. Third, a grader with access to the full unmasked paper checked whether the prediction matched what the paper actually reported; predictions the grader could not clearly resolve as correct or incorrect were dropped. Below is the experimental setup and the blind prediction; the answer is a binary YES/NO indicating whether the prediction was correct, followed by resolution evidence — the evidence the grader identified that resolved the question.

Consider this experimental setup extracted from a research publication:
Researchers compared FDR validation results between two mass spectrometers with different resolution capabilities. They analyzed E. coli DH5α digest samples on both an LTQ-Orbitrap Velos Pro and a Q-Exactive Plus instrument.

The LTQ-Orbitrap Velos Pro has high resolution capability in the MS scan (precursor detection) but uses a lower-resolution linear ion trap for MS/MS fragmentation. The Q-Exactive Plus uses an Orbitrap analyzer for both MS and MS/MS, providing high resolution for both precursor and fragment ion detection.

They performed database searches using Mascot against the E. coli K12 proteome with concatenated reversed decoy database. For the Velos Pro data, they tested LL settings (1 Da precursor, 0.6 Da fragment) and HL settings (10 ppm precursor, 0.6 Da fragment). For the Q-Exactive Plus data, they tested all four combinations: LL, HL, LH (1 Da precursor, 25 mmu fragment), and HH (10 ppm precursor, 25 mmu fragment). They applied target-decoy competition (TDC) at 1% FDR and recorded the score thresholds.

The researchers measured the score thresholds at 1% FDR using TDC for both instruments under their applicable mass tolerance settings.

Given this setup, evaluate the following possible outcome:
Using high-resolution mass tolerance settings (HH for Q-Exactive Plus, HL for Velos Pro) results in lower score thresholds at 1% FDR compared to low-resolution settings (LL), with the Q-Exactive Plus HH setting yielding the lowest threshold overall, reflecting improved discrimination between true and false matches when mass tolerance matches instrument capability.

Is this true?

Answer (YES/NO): NO